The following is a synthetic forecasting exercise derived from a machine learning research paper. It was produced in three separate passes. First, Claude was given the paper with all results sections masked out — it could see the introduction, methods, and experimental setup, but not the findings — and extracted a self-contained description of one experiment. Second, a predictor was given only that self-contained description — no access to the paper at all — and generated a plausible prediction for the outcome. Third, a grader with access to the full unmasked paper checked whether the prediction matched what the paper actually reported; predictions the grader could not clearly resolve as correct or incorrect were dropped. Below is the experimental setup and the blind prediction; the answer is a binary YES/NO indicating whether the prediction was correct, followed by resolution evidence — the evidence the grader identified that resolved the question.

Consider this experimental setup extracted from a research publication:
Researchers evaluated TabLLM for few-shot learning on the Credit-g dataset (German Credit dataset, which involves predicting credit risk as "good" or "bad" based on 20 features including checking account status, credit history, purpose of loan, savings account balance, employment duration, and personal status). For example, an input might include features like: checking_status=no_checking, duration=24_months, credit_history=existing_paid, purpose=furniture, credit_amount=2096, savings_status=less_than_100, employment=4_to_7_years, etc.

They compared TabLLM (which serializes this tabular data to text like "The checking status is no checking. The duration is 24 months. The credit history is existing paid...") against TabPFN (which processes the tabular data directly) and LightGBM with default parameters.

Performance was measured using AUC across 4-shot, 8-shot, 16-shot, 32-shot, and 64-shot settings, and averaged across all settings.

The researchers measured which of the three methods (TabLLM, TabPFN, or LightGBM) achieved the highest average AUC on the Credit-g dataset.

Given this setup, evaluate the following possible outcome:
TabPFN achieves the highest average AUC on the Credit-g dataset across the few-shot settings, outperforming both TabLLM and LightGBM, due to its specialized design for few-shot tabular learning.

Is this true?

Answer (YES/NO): NO